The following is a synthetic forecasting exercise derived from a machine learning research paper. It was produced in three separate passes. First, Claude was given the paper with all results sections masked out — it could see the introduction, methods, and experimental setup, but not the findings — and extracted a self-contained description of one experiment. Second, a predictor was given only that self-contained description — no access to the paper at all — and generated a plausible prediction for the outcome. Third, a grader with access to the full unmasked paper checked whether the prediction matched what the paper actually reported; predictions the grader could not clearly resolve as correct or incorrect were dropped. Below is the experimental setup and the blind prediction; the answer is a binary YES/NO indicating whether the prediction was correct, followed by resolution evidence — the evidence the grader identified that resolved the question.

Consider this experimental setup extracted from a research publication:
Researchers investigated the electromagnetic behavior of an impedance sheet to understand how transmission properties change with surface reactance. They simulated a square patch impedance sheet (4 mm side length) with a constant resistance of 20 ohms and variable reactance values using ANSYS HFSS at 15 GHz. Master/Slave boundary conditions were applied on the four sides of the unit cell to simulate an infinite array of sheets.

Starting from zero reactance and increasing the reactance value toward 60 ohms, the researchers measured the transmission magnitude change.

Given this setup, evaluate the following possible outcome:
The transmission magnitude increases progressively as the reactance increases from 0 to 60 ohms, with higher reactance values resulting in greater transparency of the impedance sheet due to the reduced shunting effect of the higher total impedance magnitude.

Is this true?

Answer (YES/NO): YES